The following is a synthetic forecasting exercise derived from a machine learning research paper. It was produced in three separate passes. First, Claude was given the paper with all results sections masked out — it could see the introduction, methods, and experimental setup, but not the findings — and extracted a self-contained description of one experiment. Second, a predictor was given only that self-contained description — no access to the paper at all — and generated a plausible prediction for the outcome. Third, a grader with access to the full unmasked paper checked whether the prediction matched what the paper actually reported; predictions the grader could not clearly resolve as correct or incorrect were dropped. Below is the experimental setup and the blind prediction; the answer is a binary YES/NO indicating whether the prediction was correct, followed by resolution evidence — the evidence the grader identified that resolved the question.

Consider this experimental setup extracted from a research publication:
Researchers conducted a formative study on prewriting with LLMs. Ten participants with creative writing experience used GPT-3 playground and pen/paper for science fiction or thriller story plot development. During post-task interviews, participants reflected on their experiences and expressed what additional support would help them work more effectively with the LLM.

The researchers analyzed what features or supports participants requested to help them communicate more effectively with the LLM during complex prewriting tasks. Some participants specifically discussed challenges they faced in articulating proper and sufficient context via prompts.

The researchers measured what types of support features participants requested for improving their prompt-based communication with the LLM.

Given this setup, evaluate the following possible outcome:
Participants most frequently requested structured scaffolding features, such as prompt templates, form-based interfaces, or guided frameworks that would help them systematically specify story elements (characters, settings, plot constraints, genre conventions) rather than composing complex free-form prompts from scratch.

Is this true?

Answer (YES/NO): NO